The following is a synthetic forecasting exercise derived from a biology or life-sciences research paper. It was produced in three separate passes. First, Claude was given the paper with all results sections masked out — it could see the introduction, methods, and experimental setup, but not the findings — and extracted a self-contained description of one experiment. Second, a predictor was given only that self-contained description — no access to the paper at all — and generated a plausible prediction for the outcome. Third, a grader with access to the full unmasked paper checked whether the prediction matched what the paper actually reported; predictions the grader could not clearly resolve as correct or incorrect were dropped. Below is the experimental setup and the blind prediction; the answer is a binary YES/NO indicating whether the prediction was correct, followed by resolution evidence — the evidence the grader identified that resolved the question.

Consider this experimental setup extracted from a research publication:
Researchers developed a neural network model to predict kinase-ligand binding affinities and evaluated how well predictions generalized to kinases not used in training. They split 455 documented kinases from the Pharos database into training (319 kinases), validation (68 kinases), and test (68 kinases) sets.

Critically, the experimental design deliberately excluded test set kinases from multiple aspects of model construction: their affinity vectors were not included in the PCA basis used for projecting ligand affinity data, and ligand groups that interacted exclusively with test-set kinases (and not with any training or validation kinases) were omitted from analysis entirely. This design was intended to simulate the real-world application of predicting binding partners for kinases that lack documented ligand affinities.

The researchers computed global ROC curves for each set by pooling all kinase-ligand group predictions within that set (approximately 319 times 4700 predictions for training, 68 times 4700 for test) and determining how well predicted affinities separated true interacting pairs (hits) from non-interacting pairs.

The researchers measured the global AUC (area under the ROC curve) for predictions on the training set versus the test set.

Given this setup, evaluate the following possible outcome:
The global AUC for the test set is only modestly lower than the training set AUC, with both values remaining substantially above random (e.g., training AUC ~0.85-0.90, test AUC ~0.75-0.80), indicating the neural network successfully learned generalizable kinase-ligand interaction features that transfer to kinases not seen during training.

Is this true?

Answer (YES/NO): NO